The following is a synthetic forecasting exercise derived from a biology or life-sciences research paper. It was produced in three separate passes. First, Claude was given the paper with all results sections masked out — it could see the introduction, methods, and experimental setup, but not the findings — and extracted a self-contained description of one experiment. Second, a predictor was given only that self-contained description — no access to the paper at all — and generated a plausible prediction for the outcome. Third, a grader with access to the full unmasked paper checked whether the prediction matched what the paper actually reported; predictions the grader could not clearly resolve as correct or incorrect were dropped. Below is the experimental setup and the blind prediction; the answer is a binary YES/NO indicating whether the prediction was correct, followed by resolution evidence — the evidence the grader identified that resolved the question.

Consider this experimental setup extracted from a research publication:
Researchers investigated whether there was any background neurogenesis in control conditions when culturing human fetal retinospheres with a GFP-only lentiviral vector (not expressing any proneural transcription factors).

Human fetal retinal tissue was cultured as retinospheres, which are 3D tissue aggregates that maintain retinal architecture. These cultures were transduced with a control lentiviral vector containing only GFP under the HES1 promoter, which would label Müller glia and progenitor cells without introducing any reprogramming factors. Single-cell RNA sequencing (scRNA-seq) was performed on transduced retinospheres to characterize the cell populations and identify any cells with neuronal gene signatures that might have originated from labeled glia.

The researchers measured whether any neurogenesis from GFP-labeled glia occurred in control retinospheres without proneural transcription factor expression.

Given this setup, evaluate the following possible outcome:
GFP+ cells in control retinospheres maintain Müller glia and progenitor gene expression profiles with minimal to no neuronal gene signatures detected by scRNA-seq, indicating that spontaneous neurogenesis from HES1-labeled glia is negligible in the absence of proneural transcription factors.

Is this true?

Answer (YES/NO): NO